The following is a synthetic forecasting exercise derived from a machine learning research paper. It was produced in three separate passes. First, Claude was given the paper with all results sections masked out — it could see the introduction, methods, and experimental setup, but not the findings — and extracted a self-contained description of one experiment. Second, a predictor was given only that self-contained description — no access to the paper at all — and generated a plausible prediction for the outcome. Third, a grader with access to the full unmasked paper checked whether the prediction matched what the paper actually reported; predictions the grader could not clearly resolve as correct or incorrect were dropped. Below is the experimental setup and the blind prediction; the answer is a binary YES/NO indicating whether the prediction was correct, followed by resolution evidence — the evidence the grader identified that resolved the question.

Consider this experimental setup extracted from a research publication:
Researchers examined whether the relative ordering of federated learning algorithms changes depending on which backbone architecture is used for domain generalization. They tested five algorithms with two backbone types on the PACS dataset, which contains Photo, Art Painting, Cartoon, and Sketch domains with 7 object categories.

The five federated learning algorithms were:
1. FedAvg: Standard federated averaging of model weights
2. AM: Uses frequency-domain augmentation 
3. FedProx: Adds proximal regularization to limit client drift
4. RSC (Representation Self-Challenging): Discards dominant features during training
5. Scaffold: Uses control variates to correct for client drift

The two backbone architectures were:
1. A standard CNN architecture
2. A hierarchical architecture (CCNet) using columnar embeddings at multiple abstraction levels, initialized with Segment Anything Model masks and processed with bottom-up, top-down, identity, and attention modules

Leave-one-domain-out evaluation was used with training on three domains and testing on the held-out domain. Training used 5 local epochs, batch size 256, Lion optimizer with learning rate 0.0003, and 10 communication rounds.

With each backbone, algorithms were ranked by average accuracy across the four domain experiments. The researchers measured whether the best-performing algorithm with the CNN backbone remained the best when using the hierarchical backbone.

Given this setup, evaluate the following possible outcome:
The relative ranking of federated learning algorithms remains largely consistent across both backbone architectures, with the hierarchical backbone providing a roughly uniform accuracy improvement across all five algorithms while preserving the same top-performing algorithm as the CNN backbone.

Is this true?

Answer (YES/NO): NO